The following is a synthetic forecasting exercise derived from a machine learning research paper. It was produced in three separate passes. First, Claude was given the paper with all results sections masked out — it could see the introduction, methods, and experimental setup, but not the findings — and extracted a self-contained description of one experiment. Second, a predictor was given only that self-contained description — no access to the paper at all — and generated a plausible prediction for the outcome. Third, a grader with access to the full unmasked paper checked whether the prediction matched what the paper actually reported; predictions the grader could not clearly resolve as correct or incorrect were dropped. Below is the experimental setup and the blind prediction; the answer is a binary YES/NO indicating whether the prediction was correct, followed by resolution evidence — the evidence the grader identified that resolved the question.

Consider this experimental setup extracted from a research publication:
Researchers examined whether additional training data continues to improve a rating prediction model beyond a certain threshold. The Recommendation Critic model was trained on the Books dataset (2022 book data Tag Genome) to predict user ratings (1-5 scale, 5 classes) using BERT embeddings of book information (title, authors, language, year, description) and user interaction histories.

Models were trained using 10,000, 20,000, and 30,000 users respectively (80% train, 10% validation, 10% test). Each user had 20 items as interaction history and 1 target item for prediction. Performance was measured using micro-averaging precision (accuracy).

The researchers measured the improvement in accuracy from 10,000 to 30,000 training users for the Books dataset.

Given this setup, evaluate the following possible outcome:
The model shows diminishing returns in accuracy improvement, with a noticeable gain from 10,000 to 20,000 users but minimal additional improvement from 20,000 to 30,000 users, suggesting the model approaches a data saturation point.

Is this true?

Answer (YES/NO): NO